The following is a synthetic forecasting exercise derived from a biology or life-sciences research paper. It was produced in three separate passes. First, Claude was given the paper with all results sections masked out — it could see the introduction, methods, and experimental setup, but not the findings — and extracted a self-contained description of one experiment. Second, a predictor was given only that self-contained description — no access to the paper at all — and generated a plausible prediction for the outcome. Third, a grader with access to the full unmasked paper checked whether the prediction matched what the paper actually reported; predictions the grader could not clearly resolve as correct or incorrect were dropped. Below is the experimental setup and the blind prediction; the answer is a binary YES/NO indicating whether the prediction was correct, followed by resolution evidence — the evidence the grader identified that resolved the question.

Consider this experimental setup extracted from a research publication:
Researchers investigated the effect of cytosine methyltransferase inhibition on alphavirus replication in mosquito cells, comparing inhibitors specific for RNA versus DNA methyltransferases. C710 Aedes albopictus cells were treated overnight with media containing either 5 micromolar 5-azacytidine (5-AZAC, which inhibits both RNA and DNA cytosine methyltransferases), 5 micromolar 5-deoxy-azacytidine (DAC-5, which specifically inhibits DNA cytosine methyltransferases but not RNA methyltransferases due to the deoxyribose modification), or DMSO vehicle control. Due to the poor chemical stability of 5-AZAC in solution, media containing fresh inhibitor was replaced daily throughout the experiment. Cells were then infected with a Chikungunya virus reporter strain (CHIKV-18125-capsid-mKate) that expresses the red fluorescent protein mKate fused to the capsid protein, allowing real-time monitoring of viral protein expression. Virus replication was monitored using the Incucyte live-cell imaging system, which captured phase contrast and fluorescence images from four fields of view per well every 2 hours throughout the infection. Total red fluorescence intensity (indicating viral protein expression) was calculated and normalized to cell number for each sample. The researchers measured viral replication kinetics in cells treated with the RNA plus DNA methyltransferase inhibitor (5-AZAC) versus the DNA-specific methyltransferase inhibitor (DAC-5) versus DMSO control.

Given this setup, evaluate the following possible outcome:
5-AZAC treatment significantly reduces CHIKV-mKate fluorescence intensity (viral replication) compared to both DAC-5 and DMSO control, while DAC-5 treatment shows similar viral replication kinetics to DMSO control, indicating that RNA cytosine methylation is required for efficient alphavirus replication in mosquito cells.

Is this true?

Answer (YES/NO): NO